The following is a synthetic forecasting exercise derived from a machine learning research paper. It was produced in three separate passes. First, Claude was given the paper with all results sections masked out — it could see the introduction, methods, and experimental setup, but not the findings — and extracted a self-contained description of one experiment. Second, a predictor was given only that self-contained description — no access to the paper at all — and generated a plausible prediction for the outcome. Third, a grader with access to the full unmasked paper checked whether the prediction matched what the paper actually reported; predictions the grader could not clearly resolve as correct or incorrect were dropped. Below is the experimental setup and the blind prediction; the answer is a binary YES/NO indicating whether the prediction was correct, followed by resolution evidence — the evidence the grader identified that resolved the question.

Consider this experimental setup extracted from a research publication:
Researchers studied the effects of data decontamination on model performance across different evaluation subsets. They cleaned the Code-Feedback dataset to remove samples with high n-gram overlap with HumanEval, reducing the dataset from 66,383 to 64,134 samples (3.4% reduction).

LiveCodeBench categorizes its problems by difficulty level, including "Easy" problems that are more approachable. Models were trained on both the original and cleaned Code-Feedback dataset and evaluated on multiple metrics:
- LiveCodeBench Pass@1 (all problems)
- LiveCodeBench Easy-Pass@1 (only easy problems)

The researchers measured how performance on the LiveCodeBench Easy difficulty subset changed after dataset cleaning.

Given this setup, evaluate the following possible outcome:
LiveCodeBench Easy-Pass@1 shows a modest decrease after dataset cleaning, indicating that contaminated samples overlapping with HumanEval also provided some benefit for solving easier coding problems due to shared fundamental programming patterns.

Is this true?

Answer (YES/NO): NO